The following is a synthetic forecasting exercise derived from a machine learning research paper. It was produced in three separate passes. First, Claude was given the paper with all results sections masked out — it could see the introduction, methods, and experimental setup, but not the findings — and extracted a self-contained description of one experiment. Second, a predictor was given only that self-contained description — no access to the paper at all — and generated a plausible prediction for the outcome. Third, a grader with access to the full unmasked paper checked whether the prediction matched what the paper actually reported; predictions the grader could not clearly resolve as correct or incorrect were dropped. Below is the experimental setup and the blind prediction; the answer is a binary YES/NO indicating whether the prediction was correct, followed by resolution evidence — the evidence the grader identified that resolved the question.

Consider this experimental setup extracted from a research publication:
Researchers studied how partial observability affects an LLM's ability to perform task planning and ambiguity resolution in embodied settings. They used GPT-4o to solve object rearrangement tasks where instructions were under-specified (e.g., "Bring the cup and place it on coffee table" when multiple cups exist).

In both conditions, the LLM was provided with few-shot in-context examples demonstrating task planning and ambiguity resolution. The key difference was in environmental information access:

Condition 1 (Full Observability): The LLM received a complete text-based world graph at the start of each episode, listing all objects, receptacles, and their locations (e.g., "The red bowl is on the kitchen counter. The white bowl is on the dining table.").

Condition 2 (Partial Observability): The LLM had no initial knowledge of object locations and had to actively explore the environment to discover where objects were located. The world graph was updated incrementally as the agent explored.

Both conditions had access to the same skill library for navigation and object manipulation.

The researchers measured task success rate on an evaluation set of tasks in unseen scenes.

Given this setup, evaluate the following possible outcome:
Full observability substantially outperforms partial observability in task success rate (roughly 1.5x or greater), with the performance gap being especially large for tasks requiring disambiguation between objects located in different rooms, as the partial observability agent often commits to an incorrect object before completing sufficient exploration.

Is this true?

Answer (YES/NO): NO